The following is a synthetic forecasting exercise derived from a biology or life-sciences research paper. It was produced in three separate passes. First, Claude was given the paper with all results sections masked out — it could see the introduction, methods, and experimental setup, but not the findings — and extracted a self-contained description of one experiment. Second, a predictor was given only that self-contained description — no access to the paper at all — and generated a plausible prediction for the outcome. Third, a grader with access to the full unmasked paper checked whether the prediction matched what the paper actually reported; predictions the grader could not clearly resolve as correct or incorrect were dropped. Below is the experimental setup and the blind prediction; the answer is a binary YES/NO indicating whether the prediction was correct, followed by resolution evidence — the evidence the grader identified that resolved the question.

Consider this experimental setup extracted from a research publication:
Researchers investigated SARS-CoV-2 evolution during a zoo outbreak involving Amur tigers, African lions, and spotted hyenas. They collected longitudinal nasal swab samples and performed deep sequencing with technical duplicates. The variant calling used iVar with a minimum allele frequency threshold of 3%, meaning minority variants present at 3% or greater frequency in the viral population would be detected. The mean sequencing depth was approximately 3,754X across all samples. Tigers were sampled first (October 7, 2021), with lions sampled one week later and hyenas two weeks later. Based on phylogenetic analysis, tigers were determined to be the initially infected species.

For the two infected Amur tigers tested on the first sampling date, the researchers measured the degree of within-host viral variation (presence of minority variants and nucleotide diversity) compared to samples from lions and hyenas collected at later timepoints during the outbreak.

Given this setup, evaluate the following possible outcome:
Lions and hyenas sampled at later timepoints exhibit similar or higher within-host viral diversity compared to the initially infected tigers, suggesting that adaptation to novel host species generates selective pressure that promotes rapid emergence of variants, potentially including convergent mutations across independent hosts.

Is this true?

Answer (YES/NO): YES